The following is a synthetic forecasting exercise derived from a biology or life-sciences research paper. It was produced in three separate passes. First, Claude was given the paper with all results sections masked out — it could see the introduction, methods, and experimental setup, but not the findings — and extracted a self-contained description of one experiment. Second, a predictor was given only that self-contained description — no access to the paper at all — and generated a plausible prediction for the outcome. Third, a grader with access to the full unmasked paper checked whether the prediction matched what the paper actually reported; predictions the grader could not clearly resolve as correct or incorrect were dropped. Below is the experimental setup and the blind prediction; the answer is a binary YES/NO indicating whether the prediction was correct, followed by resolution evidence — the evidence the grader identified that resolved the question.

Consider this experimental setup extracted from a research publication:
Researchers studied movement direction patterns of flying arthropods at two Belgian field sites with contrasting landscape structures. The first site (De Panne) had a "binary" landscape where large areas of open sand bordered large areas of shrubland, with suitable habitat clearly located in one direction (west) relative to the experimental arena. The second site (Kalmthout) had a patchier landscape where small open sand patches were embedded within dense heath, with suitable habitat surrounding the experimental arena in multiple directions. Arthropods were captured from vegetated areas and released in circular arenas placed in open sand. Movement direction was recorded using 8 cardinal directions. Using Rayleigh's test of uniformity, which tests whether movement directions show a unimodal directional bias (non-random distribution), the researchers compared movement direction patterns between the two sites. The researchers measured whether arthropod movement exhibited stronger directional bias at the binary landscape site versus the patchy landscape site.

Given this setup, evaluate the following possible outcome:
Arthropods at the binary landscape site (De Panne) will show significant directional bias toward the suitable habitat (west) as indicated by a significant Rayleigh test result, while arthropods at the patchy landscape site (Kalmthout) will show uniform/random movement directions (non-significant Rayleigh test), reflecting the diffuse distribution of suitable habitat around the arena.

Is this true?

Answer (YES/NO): NO